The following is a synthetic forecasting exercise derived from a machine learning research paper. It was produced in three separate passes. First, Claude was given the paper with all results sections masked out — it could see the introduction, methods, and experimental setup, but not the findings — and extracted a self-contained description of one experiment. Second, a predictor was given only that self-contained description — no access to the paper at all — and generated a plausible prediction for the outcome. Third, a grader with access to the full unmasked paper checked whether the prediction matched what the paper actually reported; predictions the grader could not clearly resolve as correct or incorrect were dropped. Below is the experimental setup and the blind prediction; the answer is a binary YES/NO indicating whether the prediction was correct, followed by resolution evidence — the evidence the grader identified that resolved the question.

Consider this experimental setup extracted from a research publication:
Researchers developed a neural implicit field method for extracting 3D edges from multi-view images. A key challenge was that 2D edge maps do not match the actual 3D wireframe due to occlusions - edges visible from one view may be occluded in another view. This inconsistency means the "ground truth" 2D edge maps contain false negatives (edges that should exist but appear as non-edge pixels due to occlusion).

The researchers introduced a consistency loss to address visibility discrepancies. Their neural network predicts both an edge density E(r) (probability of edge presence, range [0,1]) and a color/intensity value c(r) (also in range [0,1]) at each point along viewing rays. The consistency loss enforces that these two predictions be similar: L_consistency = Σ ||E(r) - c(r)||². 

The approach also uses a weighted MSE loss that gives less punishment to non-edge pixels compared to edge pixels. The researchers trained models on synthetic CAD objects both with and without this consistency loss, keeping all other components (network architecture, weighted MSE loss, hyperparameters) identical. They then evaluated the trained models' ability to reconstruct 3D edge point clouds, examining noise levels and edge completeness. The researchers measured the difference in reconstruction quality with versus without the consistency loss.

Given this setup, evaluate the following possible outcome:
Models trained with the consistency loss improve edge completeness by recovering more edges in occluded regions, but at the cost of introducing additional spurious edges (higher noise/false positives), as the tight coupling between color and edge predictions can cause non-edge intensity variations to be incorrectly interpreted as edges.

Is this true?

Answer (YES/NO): NO